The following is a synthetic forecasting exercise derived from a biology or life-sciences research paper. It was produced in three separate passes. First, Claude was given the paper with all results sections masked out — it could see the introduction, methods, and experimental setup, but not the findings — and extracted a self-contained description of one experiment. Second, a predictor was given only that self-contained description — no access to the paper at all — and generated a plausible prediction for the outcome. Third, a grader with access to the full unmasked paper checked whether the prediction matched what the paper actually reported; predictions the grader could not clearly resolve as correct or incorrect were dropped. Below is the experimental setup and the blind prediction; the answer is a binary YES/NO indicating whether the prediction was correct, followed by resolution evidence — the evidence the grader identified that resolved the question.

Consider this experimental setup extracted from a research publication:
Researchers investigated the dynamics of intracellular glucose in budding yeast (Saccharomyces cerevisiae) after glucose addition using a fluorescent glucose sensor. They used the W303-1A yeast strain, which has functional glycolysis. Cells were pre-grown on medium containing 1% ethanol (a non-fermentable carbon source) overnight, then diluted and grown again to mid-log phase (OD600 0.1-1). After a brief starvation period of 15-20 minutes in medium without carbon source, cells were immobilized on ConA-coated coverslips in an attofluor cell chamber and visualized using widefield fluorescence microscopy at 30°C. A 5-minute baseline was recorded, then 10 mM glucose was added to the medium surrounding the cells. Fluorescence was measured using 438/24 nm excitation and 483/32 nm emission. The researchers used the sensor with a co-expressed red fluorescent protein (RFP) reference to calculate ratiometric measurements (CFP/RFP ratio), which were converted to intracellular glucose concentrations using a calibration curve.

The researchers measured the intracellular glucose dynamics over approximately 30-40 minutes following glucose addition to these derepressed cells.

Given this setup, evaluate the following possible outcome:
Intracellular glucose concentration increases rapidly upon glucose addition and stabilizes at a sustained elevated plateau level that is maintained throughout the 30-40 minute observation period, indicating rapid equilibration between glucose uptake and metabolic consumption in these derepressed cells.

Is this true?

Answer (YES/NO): NO